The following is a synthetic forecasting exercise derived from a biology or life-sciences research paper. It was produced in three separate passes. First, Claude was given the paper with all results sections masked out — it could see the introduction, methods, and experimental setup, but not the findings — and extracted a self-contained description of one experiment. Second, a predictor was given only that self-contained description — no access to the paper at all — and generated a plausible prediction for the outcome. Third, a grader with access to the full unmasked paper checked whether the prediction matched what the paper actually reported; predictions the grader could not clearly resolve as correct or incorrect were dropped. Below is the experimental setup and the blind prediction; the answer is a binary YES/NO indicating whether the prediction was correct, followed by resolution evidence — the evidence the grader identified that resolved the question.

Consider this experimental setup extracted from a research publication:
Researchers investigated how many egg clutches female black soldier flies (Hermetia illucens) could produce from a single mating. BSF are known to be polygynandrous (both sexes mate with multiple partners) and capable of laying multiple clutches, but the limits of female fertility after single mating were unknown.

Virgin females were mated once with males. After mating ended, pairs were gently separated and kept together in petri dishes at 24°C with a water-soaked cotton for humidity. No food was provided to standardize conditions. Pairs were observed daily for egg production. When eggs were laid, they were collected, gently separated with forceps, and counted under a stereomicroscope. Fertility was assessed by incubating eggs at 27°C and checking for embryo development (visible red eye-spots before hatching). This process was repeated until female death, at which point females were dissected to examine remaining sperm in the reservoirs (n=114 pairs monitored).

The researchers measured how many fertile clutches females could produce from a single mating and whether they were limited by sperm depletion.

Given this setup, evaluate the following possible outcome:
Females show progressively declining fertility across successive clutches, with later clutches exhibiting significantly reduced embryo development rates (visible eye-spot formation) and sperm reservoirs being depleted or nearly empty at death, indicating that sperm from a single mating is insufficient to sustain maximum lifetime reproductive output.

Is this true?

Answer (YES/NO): NO